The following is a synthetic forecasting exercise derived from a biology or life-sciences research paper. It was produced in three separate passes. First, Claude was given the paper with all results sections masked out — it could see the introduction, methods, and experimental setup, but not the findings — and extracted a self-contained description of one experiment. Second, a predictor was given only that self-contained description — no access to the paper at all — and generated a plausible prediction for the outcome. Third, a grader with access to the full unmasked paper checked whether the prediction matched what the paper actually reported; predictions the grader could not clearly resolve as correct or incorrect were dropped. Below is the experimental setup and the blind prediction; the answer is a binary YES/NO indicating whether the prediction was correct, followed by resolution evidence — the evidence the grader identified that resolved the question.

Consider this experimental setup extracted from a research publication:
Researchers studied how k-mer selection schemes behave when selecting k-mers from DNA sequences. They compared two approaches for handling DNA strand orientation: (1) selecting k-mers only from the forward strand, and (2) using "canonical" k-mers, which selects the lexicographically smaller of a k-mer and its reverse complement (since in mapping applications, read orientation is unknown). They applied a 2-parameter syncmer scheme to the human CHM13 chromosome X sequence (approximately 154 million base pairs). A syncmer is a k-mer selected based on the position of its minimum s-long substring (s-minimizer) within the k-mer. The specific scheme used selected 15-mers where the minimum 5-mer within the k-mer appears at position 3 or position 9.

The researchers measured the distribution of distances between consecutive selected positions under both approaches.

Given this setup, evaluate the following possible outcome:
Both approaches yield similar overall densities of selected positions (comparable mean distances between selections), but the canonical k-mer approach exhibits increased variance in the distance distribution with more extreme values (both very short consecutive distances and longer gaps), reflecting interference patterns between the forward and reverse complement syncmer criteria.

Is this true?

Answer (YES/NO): YES